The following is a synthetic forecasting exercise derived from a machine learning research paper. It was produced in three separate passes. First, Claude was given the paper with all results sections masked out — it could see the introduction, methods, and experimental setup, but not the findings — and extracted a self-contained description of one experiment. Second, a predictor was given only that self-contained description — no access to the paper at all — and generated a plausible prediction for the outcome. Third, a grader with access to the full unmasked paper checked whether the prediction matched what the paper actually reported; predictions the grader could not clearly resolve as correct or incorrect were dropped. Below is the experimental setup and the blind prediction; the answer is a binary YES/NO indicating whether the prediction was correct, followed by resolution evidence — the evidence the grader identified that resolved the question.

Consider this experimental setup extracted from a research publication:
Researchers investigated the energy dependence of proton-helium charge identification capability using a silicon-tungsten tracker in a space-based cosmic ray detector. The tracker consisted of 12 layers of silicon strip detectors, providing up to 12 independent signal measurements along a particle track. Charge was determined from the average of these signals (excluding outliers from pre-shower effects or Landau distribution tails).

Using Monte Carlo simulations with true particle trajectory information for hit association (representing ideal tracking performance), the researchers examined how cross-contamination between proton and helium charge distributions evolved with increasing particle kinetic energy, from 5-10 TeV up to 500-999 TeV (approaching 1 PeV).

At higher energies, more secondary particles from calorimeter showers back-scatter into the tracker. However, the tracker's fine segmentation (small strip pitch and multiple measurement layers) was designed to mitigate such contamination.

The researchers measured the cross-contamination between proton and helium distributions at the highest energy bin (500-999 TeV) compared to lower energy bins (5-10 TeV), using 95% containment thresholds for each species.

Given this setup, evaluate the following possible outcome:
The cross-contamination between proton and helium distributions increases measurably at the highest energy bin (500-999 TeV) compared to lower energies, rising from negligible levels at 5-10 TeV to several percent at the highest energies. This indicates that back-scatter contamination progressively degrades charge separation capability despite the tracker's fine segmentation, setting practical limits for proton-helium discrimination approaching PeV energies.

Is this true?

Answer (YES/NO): NO